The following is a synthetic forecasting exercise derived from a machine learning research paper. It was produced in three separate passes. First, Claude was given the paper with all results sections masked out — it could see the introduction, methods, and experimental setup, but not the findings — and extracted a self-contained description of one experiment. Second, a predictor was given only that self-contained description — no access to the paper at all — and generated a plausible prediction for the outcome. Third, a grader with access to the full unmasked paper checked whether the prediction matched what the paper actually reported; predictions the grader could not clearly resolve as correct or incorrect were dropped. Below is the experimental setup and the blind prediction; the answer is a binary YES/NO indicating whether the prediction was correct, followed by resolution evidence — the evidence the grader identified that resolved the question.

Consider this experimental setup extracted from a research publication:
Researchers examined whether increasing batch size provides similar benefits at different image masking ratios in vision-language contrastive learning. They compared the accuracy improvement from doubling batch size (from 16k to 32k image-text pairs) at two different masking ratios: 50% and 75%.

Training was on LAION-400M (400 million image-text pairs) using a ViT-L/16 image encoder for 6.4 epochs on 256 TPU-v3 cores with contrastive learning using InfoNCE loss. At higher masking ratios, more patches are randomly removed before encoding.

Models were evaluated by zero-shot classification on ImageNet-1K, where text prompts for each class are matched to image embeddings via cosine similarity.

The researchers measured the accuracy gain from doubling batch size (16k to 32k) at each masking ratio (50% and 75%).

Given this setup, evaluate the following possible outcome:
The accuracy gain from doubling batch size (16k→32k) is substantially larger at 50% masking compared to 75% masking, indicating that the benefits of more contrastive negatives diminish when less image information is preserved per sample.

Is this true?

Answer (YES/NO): NO